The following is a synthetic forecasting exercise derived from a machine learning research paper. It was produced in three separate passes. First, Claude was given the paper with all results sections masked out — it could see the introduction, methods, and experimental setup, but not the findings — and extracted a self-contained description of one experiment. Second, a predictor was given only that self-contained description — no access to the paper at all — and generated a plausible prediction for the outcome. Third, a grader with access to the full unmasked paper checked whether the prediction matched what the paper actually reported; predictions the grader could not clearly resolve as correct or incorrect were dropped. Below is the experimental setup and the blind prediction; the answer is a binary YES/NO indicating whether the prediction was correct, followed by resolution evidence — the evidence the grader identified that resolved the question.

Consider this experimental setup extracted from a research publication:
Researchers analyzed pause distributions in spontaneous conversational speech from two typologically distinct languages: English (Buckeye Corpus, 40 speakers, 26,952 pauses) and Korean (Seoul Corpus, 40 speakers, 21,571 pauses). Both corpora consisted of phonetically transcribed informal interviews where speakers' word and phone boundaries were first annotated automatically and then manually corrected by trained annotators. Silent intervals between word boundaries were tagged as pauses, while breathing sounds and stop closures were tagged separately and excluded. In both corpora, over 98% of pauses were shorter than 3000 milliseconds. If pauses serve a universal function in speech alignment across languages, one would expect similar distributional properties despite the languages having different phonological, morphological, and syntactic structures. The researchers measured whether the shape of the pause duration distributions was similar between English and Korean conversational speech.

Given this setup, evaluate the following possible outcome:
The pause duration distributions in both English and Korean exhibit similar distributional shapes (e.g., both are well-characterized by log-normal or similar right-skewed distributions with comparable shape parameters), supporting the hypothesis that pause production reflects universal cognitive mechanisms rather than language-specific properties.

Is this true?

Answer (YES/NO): YES